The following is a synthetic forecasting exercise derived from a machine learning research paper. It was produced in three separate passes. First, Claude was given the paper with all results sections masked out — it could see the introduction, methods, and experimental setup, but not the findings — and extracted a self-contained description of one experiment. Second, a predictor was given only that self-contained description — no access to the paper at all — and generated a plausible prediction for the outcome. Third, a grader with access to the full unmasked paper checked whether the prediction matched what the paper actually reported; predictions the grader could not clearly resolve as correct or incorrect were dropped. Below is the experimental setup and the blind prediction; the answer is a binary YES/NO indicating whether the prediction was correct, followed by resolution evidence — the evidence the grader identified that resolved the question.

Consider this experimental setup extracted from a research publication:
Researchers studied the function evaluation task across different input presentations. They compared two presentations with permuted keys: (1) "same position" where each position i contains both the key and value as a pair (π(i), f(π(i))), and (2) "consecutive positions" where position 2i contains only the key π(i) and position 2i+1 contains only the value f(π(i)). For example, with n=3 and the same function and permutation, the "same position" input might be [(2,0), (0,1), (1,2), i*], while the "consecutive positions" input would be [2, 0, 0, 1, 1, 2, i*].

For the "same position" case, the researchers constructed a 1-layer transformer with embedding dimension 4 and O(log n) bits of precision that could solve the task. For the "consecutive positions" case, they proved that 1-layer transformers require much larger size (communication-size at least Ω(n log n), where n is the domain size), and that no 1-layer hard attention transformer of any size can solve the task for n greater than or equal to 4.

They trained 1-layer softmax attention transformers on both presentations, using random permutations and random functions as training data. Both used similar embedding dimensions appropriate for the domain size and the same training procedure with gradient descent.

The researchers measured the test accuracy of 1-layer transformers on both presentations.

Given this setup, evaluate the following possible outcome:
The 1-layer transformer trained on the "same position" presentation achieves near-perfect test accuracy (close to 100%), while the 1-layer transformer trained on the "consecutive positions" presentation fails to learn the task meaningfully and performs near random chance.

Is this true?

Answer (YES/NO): NO